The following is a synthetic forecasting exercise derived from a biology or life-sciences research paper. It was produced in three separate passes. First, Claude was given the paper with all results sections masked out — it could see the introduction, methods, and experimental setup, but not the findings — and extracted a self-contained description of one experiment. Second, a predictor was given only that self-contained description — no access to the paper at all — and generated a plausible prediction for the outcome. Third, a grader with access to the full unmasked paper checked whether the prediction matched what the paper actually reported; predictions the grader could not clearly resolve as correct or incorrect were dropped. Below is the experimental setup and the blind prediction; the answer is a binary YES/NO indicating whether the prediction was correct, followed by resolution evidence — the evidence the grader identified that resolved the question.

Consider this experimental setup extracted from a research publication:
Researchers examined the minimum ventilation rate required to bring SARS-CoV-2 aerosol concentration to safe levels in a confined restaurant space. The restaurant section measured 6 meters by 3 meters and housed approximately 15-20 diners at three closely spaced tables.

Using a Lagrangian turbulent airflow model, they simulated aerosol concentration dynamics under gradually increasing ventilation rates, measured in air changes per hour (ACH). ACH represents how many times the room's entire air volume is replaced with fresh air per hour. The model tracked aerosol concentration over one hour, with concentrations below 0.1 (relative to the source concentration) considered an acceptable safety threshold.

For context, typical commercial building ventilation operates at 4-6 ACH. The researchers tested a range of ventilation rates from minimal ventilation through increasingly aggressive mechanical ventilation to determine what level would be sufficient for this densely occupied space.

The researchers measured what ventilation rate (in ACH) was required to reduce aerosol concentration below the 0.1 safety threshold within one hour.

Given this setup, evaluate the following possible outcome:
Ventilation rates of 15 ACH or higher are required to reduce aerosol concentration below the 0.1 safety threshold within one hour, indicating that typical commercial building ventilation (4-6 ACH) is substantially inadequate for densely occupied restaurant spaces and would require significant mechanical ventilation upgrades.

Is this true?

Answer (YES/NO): NO